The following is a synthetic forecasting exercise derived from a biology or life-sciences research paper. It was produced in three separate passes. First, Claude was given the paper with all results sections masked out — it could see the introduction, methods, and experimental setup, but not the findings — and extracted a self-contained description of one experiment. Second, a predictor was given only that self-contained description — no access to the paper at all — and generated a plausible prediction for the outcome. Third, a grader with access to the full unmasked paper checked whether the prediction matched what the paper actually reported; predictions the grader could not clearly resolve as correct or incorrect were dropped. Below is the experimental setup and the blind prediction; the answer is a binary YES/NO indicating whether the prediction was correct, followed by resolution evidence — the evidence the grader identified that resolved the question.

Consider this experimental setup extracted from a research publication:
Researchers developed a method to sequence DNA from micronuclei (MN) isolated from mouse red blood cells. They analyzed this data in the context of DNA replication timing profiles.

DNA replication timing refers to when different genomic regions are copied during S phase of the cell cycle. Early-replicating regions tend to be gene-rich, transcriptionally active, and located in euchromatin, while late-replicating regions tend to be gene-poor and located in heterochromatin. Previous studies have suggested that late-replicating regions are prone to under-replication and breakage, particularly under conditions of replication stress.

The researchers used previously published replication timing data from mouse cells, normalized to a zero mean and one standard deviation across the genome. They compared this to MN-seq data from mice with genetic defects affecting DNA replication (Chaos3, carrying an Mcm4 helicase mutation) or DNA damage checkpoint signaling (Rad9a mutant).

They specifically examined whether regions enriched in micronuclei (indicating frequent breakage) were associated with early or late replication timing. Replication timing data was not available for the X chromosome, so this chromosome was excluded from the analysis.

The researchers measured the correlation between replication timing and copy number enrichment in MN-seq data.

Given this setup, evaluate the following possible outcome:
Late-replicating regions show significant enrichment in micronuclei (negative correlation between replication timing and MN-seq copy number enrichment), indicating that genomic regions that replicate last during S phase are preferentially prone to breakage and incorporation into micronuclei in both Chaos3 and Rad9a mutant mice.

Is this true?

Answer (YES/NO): YES